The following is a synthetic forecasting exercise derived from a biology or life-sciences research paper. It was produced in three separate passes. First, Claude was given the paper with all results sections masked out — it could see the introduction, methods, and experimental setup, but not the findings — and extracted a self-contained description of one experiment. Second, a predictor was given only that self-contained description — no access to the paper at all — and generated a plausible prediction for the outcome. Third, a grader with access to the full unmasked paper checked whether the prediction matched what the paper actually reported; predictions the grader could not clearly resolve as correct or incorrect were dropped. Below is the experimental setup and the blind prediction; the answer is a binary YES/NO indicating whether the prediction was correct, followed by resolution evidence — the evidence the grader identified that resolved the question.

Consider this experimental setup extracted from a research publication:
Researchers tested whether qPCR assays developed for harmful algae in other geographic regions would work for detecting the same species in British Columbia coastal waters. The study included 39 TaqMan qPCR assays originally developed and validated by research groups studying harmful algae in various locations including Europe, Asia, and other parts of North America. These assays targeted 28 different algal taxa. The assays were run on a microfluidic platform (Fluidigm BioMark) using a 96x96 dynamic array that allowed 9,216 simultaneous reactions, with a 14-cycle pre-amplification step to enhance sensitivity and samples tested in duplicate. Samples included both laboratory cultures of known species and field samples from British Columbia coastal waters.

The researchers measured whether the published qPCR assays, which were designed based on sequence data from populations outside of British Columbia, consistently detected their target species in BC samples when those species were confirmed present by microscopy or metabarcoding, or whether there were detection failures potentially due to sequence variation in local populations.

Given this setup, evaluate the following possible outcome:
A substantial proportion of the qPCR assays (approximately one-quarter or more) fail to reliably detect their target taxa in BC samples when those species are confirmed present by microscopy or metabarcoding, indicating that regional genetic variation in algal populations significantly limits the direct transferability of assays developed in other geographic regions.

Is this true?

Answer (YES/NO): NO